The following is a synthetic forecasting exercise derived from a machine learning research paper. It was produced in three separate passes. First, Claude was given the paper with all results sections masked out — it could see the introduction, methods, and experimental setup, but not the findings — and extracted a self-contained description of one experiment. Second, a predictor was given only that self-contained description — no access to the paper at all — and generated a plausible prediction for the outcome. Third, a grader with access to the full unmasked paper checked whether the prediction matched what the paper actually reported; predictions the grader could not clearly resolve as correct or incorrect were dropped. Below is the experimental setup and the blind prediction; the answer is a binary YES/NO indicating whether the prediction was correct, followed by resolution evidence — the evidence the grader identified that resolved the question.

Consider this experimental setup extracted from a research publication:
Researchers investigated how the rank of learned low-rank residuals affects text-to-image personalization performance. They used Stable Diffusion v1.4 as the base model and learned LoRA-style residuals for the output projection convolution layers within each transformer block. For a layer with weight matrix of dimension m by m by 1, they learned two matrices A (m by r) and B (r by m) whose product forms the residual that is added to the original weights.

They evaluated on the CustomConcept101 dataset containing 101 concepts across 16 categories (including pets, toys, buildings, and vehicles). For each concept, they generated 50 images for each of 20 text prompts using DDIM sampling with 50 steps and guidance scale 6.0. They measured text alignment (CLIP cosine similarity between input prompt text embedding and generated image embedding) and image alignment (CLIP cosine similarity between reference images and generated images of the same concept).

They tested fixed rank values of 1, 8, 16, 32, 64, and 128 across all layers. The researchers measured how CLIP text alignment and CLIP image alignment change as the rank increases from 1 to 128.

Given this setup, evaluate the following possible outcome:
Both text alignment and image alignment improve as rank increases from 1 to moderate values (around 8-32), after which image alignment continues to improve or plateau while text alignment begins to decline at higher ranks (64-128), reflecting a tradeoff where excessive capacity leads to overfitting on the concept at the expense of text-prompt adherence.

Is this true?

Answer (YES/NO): NO